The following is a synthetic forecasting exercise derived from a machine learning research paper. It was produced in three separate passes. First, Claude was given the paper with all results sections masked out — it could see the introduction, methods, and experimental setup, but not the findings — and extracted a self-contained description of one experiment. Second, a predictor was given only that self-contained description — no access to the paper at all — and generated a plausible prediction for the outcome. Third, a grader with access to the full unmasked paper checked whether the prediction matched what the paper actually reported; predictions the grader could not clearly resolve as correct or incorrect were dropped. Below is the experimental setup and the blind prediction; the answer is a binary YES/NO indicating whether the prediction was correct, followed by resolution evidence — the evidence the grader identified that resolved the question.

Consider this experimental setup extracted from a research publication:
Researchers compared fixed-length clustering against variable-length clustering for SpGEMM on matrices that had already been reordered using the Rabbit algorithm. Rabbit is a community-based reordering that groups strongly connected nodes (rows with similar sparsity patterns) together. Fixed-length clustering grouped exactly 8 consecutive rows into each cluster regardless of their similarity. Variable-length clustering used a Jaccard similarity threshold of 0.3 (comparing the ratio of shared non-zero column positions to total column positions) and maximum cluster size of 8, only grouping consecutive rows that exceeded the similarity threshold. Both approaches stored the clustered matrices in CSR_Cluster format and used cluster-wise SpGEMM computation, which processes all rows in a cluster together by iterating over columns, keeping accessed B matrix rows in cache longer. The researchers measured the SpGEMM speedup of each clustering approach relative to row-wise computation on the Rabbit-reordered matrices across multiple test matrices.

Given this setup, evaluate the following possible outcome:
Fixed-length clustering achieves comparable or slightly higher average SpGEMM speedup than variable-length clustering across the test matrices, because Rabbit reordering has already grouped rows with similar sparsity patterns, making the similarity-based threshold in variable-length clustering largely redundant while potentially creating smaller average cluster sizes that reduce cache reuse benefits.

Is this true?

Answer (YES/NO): NO